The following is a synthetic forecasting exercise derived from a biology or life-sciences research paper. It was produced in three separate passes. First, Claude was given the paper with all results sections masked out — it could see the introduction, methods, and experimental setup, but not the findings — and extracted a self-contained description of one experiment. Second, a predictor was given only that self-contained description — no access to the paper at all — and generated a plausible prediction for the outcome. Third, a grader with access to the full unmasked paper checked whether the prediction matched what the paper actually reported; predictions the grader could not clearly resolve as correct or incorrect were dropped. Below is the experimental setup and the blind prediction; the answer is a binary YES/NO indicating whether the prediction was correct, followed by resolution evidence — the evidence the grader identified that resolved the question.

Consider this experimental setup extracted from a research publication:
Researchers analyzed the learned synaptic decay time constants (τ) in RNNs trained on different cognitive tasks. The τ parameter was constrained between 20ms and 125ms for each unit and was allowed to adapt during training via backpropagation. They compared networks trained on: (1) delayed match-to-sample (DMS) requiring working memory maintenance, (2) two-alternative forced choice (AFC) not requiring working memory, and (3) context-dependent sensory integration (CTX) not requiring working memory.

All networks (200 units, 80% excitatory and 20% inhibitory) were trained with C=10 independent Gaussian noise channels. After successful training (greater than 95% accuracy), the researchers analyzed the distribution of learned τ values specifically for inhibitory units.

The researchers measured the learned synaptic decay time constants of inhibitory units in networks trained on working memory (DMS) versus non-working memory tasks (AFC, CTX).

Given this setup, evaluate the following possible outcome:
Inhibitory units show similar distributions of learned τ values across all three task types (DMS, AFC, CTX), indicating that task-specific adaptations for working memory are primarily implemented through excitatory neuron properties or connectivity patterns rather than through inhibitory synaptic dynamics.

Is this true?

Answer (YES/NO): NO